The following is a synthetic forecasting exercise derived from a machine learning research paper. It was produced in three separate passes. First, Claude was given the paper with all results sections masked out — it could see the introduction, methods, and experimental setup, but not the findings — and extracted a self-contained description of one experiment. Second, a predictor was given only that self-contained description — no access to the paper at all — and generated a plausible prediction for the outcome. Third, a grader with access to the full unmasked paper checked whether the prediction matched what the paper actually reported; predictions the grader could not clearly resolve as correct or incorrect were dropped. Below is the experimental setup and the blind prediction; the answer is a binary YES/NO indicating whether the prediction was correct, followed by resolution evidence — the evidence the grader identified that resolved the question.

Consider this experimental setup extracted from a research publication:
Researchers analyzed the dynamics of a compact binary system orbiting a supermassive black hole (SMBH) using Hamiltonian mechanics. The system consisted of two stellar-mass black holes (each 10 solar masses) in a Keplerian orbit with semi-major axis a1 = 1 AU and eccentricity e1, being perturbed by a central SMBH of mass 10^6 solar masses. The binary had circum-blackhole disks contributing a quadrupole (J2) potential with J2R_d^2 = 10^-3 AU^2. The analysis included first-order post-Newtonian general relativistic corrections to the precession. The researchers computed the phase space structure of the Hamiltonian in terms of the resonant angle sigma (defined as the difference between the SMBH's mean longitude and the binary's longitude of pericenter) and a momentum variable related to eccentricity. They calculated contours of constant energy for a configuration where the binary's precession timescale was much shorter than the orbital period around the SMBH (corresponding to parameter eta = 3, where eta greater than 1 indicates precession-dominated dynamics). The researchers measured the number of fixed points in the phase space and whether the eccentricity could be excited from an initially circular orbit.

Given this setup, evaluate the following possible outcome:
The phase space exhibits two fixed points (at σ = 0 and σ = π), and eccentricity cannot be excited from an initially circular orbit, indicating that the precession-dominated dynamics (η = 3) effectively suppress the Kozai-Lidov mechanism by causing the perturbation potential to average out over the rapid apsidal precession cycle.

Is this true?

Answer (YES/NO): NO